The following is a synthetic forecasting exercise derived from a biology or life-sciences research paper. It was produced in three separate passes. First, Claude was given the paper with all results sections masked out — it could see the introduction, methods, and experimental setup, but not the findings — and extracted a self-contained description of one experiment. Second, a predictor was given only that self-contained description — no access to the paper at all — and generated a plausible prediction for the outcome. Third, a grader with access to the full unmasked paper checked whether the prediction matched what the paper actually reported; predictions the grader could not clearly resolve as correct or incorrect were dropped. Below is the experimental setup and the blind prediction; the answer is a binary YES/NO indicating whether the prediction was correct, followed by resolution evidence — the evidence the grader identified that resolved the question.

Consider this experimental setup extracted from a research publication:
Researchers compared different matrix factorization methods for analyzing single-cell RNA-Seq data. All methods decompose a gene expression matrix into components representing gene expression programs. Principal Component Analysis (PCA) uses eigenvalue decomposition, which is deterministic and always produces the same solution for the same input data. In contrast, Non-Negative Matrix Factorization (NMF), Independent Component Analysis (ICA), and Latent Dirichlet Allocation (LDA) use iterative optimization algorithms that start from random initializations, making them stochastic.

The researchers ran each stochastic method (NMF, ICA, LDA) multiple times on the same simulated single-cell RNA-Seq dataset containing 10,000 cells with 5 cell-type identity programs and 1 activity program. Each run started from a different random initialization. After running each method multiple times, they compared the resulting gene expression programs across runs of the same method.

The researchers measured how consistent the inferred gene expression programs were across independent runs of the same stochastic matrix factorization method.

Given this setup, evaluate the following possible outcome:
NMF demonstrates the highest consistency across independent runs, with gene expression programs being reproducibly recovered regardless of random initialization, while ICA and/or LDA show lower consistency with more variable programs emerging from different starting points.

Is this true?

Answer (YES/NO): NO